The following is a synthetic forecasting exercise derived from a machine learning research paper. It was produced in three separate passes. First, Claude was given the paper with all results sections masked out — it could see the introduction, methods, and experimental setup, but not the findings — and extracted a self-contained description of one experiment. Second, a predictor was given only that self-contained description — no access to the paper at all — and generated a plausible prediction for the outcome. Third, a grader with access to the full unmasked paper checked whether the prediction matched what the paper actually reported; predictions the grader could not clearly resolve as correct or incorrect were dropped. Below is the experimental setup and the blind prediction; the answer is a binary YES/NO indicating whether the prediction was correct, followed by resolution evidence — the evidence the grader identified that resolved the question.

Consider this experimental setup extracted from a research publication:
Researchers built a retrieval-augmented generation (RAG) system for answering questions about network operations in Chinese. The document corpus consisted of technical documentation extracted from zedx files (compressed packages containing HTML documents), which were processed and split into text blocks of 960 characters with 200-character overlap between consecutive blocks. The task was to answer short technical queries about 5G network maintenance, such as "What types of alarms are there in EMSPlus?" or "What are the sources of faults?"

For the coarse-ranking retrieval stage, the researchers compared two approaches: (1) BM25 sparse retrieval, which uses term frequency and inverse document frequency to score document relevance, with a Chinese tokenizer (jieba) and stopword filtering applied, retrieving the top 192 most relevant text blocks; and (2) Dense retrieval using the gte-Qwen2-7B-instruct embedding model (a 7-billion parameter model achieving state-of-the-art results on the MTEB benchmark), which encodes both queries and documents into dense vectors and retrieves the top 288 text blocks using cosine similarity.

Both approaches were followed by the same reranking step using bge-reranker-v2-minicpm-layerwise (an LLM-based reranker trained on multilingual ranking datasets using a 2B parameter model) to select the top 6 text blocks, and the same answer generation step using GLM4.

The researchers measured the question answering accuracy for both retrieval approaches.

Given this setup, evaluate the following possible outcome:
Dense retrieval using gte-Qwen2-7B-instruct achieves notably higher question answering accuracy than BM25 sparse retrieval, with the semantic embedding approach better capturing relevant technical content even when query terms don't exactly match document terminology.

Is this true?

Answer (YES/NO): NO